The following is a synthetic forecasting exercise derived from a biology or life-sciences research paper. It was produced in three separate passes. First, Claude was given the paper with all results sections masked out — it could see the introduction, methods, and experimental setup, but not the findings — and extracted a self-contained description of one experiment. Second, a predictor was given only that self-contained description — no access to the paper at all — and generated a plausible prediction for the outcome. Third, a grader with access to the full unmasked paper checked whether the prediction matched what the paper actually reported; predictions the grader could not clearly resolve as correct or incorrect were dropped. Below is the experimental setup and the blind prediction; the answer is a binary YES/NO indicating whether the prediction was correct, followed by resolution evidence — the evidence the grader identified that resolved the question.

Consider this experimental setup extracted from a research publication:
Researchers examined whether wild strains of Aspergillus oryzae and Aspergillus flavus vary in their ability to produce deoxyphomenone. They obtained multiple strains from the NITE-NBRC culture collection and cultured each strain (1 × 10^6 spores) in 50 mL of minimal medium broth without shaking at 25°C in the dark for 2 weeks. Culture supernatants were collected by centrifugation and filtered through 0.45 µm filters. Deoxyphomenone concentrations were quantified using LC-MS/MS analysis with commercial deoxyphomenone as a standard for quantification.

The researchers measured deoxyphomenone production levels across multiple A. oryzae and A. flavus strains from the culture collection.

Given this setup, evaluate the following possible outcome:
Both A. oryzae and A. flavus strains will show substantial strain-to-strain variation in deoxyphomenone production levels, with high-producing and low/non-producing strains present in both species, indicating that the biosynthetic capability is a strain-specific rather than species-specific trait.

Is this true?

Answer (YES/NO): NO